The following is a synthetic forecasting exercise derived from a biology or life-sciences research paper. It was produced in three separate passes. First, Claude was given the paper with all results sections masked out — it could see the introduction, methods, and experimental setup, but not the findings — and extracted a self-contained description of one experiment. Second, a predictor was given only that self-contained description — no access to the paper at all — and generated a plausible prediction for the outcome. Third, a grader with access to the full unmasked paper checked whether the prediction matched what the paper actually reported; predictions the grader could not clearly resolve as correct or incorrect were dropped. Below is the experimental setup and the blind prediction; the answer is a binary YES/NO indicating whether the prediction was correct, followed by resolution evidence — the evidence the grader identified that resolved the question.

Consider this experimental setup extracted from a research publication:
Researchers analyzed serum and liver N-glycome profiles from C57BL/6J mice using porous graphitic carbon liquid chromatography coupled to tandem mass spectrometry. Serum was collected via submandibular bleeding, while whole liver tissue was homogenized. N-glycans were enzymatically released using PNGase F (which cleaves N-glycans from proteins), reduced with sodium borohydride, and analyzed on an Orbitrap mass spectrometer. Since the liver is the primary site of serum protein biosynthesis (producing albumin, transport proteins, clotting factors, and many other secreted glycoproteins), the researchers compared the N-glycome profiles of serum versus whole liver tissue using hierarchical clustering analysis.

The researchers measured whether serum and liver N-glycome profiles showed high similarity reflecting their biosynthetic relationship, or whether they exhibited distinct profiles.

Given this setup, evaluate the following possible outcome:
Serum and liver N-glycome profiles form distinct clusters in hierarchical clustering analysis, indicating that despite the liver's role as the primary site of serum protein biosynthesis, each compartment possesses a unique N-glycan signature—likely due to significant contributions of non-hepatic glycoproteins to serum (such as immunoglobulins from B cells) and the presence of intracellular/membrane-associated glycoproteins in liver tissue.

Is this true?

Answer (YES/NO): NO